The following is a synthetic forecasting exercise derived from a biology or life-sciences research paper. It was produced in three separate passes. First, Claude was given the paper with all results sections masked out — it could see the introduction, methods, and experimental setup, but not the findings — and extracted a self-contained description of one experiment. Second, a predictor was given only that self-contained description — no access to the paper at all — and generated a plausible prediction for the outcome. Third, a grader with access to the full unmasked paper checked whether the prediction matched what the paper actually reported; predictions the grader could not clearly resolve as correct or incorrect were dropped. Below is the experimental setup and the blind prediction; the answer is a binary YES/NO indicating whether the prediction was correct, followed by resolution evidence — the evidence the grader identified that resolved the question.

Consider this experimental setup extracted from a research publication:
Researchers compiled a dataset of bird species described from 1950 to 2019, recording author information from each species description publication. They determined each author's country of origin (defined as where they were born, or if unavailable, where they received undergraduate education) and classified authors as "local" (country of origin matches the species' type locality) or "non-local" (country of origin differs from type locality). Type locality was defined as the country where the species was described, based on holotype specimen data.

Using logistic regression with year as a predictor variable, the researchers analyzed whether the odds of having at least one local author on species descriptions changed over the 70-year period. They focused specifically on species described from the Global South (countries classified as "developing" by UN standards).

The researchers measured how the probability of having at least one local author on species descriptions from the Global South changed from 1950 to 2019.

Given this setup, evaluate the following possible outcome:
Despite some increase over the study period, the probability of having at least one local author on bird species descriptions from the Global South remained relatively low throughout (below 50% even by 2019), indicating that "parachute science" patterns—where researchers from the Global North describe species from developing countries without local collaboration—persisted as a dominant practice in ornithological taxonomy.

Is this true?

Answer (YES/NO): NO